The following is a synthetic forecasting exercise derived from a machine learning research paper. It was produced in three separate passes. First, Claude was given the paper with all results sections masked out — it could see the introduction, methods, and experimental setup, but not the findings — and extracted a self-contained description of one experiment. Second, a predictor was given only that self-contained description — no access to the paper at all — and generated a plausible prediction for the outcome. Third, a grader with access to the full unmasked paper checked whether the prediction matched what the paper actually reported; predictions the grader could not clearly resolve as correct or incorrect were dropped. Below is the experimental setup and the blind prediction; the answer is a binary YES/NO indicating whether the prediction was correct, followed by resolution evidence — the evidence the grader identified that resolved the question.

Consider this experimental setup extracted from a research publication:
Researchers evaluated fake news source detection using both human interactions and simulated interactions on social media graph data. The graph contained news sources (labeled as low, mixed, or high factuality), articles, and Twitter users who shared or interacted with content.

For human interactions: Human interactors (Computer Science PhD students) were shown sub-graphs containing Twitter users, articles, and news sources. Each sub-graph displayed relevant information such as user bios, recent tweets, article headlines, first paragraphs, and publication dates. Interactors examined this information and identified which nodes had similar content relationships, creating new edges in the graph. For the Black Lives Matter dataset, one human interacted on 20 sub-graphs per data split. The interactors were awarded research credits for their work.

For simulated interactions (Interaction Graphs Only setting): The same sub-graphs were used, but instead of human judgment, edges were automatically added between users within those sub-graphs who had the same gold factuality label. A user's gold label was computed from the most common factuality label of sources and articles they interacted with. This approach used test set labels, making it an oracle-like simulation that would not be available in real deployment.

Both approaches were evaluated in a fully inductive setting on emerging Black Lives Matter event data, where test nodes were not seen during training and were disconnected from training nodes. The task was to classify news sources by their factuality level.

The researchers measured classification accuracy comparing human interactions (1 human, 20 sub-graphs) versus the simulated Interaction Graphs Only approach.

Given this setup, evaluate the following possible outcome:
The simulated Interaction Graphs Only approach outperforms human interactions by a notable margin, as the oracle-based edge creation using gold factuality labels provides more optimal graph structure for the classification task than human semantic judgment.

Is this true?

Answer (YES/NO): NO